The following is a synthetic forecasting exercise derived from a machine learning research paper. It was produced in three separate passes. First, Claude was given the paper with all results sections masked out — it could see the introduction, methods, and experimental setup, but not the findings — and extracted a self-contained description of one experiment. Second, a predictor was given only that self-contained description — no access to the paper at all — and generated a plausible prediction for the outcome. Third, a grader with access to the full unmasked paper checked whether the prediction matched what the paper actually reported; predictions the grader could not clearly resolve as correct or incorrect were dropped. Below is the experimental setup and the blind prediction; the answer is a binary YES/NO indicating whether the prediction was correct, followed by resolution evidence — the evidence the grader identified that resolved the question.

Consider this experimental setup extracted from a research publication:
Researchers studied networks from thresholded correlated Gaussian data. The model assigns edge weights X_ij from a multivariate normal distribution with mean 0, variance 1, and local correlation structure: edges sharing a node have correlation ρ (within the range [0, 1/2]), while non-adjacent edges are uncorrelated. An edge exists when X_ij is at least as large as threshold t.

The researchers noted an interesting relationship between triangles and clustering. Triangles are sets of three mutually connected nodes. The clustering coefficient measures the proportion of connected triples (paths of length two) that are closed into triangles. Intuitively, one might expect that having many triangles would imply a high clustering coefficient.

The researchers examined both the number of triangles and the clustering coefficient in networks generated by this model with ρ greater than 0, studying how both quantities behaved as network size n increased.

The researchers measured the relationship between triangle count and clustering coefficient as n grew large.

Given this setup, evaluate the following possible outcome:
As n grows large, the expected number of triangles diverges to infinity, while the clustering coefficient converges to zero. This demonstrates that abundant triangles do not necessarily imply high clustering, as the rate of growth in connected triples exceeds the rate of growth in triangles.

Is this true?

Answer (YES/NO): YES